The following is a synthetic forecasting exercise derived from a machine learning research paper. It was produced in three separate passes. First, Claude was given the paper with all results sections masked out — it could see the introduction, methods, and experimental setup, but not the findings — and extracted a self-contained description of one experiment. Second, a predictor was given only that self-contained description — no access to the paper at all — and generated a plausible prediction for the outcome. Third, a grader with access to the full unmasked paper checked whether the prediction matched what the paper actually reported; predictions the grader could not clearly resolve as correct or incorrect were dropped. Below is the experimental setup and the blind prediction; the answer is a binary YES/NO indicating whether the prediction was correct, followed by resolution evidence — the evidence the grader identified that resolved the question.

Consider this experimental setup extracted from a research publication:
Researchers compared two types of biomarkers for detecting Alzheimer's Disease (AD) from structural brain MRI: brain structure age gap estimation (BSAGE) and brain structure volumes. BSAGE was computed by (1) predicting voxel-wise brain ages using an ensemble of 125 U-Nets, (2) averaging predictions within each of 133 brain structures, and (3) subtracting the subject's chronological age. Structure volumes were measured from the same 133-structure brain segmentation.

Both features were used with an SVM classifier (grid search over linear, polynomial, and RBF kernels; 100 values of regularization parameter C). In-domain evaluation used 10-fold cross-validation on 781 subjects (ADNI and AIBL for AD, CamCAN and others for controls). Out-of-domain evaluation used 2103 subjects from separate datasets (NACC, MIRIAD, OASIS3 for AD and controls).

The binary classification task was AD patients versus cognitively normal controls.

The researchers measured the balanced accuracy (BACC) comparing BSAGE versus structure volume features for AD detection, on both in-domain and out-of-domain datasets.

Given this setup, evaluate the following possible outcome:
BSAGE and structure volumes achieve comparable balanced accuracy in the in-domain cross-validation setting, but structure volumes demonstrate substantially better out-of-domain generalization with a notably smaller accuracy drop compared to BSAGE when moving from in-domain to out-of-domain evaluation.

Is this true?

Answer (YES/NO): YES